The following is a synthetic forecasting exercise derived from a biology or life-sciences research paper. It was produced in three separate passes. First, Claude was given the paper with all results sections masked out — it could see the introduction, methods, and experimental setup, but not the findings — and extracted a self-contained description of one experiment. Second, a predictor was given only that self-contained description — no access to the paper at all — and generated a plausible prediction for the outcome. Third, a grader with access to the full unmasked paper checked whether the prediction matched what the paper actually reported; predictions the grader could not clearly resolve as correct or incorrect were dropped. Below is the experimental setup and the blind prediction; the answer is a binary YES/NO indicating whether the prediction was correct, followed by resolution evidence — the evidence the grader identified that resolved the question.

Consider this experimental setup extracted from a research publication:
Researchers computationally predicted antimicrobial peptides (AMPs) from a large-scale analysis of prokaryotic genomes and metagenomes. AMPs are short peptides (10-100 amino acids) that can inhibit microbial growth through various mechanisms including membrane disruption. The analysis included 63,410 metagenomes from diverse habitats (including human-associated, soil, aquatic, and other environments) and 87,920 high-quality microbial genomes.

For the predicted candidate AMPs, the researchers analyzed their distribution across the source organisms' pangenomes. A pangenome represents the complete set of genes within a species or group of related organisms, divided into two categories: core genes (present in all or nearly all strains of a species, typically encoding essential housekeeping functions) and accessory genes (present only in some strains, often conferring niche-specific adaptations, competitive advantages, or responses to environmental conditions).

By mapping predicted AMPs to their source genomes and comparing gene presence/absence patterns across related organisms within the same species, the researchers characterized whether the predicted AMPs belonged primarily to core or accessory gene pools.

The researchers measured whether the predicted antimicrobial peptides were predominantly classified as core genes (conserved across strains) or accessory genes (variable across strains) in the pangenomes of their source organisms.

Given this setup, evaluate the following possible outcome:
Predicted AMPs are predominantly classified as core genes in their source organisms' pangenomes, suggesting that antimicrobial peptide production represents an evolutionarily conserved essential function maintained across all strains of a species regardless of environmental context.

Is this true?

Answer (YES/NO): NO